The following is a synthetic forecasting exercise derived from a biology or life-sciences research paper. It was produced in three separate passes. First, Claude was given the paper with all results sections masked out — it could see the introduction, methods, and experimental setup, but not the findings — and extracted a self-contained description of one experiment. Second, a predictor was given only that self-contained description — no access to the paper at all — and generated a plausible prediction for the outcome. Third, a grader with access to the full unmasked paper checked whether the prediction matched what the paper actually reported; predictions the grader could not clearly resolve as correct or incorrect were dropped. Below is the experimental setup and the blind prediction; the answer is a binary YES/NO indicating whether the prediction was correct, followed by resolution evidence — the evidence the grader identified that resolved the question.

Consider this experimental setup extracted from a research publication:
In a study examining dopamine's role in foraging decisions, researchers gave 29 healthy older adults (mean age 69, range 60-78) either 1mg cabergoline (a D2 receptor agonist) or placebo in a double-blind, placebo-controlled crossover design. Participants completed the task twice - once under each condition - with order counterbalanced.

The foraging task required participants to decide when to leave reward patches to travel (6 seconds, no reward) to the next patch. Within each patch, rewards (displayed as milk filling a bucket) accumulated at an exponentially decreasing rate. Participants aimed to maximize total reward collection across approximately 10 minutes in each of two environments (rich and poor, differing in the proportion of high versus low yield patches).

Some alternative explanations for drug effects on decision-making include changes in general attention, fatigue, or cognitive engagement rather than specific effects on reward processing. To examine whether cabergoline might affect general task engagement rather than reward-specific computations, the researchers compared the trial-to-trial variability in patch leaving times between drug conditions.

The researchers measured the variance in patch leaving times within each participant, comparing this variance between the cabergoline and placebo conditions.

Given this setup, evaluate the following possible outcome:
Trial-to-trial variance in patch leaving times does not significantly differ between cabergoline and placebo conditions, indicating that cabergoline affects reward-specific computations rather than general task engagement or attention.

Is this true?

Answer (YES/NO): YES